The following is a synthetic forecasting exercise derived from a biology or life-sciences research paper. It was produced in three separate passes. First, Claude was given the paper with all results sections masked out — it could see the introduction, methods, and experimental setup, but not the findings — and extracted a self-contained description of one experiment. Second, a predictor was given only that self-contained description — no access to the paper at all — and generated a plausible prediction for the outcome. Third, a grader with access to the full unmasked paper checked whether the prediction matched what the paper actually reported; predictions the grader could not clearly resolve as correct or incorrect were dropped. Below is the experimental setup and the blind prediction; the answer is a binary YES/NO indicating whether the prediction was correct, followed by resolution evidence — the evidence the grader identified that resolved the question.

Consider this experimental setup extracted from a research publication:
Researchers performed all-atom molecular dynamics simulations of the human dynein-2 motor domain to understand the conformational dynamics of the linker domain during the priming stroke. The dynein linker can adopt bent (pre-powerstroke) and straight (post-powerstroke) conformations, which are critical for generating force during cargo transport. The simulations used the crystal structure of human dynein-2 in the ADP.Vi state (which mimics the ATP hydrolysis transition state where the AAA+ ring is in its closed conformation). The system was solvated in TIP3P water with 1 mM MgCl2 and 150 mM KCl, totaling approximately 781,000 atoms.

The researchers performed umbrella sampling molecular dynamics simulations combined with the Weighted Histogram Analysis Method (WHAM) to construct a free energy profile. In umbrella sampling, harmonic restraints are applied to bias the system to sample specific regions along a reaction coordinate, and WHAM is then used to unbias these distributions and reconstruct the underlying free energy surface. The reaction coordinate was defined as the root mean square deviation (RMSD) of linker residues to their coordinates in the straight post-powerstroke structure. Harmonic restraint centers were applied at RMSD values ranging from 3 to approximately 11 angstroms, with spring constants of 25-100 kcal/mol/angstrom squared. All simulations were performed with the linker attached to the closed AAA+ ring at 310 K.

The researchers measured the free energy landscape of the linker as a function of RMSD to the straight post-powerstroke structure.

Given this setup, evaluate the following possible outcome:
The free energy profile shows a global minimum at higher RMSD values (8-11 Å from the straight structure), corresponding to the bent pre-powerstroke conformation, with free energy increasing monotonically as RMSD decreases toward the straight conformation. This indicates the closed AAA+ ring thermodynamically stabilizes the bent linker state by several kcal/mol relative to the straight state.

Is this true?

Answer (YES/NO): NO